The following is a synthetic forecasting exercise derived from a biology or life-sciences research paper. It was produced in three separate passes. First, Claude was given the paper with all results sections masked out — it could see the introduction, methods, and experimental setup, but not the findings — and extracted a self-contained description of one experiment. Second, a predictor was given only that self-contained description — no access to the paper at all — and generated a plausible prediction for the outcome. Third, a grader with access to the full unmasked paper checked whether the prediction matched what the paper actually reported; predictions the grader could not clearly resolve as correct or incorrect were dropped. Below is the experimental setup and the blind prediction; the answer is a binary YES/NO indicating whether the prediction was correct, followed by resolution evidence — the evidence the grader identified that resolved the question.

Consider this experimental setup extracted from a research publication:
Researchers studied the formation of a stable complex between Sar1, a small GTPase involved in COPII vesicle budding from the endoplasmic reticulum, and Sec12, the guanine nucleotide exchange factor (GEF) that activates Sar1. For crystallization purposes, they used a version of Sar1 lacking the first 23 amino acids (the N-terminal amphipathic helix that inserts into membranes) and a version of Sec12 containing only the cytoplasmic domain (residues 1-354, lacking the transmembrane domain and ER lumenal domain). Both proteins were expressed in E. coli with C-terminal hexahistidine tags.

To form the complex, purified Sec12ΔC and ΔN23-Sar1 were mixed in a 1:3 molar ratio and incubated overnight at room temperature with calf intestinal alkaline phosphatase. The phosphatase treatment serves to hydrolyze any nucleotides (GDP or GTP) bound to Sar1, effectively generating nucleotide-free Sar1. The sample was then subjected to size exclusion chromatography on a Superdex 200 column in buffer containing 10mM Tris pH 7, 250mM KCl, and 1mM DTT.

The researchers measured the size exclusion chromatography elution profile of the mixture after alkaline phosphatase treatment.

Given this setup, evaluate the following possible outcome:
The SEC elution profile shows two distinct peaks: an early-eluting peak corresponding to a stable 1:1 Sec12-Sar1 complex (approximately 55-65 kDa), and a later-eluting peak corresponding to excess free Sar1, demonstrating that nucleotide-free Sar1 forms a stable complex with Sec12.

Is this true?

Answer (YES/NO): YES